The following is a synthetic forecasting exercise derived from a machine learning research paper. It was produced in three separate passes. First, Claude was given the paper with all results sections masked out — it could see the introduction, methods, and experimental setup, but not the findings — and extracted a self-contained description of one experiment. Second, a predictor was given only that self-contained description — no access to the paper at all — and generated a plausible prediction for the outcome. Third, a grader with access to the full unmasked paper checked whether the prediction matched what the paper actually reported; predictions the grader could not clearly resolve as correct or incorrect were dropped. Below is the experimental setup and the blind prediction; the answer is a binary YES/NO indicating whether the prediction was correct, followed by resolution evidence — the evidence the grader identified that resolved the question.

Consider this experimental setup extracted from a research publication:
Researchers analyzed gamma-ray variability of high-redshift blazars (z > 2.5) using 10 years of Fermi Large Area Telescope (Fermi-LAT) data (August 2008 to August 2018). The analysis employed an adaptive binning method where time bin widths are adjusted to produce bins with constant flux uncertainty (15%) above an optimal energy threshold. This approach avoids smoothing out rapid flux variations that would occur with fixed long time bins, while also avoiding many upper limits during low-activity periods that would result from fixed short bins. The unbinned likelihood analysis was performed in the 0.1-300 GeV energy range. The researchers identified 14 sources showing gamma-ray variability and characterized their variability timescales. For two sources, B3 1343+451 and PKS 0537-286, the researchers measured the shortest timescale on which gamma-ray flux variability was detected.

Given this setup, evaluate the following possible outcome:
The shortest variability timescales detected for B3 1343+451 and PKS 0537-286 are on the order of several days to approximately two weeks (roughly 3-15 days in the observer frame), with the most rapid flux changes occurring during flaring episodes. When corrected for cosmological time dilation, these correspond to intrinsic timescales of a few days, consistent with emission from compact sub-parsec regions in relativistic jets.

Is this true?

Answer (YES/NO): NO